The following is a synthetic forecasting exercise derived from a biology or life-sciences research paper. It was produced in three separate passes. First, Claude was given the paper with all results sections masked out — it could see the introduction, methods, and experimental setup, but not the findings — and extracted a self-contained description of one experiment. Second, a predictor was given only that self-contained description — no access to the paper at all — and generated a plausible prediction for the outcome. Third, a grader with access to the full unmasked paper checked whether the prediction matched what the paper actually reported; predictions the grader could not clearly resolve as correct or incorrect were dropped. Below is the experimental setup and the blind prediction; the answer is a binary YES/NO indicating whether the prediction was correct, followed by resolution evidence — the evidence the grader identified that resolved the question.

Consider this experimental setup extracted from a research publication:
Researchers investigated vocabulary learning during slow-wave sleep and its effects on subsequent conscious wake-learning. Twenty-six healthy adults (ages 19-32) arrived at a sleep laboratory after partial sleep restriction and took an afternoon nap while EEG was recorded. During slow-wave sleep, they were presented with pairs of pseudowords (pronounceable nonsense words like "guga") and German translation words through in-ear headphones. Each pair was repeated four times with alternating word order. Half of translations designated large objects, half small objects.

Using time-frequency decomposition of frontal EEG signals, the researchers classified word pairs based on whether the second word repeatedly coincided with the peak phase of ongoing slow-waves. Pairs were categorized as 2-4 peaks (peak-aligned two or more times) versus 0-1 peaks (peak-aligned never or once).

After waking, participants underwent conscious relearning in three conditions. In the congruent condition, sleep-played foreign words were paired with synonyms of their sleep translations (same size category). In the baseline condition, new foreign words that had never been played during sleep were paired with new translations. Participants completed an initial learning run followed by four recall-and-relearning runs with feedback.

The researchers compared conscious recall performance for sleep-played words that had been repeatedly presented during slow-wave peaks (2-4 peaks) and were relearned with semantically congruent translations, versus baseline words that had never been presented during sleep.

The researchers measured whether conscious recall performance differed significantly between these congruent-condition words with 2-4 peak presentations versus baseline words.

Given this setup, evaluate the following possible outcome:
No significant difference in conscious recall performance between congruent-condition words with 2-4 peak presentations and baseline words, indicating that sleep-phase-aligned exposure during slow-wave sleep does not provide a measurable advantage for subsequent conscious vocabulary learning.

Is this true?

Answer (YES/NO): NO